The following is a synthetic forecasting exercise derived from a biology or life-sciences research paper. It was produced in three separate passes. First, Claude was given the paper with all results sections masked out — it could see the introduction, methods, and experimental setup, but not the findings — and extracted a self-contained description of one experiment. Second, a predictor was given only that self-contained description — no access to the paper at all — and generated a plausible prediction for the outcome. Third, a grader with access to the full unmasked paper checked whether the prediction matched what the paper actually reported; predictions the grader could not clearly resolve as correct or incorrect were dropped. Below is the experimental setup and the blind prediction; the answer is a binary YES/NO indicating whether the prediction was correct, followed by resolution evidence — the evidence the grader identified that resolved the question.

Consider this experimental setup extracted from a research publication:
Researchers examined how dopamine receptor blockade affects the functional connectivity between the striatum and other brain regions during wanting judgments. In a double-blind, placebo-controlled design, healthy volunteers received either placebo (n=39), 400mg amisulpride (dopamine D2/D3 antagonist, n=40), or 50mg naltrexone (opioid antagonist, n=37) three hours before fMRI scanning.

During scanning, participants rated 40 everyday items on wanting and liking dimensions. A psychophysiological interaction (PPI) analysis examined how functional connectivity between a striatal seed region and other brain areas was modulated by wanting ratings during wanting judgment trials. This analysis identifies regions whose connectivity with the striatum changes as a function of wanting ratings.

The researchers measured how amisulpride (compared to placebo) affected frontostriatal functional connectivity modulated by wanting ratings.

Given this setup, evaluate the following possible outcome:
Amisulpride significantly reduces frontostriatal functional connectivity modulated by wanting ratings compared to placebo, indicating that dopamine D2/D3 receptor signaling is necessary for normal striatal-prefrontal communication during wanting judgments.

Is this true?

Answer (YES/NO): NO